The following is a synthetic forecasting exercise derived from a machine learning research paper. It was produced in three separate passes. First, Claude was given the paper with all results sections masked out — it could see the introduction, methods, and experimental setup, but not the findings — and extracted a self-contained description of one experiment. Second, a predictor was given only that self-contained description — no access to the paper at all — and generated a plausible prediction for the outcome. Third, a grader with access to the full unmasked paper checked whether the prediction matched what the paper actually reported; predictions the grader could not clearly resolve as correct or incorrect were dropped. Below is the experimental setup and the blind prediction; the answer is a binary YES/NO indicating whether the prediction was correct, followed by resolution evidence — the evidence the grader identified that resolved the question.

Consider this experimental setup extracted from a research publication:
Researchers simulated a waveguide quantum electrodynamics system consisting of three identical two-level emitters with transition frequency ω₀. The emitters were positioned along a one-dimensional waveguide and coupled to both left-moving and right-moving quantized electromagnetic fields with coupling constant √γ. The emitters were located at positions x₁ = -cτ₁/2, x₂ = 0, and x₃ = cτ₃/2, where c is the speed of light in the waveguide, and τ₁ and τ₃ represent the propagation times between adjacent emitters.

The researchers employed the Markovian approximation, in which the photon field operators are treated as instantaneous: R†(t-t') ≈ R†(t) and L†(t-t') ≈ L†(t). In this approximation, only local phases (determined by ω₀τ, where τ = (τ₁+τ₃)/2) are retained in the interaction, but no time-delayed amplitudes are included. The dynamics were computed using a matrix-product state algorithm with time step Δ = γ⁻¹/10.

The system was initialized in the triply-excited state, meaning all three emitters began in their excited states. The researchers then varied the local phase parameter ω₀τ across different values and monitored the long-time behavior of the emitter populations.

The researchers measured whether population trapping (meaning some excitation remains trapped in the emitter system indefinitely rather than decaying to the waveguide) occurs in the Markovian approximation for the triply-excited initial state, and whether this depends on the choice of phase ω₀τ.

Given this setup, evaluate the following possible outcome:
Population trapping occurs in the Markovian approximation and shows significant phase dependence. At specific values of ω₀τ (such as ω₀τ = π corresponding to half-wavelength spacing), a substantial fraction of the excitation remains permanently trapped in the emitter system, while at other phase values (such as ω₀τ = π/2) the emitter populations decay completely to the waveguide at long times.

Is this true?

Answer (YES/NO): NO